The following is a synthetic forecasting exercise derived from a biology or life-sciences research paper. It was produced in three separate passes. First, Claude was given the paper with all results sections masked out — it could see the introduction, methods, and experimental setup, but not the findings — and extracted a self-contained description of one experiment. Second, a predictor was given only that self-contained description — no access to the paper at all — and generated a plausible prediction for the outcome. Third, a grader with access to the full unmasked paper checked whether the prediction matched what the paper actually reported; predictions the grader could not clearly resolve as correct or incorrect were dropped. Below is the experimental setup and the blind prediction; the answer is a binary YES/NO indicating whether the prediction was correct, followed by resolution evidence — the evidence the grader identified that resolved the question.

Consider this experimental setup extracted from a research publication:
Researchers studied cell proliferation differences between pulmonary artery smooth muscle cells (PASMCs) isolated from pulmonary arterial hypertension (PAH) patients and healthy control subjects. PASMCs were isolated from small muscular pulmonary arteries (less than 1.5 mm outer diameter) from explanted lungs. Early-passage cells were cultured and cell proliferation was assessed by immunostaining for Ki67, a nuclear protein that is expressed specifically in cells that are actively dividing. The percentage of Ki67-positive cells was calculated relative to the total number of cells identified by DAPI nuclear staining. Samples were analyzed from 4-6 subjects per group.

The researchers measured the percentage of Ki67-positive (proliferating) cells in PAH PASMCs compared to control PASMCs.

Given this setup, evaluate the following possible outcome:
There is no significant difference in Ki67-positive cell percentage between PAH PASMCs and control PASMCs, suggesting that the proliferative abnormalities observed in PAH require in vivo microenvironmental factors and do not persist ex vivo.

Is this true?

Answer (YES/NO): NO